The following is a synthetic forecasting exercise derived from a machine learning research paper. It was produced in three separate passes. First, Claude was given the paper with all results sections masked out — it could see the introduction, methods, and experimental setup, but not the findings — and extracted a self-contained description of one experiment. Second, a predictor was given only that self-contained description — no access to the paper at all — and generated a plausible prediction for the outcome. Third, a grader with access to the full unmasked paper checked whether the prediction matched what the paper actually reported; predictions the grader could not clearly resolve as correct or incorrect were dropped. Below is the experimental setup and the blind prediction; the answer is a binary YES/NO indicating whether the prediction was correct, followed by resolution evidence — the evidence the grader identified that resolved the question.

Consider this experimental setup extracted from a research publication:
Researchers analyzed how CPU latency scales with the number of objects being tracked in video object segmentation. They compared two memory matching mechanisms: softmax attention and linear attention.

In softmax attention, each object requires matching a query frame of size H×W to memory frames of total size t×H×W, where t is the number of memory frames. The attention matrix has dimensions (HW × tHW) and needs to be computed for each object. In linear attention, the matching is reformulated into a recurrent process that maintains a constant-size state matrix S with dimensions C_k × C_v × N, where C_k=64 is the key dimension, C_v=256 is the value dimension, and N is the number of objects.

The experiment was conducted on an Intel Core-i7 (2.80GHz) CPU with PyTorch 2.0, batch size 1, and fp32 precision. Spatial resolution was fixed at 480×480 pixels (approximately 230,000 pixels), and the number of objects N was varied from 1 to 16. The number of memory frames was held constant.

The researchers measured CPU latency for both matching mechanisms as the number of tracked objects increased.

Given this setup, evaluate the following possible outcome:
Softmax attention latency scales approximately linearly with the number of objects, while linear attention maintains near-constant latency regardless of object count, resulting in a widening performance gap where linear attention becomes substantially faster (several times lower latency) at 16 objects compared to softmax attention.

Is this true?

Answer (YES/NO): NO